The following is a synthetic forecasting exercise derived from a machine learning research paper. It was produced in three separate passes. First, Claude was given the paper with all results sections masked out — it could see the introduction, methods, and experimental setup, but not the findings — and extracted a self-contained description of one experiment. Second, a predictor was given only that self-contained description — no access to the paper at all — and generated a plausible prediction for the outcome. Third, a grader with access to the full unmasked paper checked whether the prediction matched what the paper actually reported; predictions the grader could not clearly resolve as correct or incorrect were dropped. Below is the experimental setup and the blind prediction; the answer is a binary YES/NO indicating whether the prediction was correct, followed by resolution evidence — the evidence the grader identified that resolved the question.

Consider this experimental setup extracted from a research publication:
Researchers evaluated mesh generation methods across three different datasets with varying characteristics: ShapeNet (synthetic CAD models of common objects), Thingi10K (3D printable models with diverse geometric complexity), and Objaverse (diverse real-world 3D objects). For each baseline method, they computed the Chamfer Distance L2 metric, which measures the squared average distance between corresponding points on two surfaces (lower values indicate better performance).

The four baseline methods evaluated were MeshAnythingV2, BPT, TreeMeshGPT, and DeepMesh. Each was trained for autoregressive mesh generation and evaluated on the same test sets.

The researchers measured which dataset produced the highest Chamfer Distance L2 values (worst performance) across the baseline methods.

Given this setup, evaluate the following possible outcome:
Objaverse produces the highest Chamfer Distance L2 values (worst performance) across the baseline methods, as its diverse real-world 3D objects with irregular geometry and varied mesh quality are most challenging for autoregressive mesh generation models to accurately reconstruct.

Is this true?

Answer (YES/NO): NO